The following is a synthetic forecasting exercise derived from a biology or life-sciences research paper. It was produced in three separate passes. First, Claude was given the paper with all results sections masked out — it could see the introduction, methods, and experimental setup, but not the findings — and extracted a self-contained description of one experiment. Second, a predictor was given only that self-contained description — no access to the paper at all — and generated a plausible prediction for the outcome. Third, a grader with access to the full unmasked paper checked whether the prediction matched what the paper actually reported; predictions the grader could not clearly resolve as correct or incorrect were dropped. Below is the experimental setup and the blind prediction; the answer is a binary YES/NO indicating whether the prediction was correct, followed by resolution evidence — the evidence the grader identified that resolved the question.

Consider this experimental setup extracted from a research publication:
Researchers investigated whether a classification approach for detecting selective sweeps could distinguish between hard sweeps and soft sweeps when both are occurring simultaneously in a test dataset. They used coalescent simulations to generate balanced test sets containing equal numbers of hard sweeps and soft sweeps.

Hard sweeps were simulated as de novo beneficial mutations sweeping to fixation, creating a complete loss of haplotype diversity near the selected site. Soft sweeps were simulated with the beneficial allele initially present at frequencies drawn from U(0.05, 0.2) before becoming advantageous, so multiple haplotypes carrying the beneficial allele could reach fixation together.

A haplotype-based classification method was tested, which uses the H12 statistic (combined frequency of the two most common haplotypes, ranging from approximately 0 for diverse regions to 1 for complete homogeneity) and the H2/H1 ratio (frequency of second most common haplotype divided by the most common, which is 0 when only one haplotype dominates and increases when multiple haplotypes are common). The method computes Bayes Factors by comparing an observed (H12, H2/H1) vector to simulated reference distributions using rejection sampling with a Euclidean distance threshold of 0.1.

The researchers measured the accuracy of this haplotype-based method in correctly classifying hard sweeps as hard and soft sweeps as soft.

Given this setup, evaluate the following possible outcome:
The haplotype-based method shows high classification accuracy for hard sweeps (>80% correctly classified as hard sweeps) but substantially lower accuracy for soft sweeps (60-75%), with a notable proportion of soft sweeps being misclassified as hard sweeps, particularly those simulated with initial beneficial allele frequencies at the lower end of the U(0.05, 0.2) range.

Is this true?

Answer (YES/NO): NO